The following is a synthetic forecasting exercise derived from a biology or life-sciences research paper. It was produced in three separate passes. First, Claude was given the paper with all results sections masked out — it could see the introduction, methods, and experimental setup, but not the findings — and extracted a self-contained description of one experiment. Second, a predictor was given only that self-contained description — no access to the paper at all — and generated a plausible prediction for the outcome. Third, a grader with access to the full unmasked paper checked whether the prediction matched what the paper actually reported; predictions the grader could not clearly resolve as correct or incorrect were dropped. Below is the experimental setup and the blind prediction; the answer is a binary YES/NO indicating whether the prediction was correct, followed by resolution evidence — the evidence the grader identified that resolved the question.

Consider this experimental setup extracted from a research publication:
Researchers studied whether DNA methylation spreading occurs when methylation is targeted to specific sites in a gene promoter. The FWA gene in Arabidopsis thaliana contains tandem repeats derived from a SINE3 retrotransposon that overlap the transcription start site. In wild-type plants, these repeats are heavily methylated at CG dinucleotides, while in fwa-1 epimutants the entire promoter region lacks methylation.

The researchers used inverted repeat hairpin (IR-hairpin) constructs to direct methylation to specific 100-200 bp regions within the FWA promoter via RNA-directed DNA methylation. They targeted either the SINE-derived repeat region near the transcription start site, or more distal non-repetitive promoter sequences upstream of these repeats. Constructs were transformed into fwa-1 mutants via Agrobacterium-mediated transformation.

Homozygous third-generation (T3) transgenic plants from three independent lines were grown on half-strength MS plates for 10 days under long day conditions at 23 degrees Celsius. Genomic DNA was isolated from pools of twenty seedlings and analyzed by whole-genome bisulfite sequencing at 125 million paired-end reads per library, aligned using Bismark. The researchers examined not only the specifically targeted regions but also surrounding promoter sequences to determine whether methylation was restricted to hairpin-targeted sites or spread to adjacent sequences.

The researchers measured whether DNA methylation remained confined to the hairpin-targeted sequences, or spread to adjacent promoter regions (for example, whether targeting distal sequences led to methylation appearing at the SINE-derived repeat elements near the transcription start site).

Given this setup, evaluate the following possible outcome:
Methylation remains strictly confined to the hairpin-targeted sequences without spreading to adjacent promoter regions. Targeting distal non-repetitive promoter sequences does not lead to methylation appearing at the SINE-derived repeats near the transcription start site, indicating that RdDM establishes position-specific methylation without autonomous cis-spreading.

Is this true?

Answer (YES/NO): YES